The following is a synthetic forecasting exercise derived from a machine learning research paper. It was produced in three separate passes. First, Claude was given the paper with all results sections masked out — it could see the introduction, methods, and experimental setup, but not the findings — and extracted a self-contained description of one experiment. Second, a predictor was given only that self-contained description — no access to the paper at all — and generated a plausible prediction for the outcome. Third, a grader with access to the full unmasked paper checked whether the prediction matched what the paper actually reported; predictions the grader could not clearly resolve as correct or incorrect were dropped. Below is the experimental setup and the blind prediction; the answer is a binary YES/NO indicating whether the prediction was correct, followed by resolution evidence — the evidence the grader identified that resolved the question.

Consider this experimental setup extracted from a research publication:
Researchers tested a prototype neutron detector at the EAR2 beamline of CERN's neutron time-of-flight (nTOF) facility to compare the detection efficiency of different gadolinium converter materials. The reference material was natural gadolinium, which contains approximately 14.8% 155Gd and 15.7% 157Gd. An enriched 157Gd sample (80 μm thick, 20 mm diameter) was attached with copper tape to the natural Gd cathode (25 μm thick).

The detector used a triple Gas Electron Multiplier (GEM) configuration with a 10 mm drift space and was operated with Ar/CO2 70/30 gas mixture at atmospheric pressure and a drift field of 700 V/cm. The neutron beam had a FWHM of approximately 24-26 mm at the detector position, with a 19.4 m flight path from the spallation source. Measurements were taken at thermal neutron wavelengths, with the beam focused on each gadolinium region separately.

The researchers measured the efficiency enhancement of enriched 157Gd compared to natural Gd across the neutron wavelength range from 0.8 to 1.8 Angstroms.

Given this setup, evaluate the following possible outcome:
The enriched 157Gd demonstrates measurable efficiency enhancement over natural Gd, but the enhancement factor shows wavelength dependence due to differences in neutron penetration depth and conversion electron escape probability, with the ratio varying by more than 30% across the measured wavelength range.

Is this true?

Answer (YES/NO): NO